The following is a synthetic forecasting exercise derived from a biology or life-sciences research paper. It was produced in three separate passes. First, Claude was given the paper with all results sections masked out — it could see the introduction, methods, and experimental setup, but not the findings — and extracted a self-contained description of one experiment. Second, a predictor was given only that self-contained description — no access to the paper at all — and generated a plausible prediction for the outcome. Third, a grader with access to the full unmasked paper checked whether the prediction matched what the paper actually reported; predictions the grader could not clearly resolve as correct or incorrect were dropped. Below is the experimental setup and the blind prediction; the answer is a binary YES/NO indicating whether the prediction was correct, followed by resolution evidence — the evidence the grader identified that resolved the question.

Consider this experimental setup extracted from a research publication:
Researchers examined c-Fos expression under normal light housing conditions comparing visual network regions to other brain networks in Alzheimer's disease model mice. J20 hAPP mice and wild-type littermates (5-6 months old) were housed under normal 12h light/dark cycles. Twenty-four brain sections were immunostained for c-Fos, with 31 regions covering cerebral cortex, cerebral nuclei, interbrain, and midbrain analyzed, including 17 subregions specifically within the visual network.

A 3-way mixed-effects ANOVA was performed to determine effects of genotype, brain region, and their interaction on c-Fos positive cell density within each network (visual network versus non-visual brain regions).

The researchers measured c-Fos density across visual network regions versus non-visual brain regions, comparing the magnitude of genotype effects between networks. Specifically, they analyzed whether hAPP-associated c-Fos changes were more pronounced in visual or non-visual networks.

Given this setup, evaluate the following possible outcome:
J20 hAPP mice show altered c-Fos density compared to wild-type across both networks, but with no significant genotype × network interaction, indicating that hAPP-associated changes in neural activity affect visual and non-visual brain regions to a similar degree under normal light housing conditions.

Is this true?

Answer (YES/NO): NO